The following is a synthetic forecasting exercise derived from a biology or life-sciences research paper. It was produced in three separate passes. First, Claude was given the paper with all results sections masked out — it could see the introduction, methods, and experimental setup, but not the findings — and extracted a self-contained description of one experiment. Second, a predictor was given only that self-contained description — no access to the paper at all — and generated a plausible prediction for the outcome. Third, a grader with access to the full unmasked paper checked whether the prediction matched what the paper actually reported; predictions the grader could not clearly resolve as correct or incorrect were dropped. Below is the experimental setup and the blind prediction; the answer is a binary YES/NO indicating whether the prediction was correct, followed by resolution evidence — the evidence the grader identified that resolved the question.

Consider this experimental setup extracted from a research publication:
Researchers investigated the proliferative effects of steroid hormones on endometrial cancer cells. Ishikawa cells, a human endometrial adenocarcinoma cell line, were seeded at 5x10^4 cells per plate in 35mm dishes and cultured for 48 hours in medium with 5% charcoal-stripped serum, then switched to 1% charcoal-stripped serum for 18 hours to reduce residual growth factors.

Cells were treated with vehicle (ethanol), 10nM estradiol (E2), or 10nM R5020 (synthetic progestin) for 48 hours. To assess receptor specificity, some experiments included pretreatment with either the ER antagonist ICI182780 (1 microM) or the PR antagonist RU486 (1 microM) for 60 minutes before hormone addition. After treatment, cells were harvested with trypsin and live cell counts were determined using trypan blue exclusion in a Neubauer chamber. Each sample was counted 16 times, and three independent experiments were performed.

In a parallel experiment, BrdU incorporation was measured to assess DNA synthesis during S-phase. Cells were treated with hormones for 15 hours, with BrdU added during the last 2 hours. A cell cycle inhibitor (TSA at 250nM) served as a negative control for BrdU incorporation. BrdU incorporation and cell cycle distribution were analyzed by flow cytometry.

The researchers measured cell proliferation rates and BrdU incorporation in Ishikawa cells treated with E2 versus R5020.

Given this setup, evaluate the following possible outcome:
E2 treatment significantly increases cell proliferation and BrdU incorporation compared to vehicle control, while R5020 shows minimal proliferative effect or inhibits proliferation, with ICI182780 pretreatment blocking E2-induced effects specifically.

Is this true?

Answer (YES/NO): YES